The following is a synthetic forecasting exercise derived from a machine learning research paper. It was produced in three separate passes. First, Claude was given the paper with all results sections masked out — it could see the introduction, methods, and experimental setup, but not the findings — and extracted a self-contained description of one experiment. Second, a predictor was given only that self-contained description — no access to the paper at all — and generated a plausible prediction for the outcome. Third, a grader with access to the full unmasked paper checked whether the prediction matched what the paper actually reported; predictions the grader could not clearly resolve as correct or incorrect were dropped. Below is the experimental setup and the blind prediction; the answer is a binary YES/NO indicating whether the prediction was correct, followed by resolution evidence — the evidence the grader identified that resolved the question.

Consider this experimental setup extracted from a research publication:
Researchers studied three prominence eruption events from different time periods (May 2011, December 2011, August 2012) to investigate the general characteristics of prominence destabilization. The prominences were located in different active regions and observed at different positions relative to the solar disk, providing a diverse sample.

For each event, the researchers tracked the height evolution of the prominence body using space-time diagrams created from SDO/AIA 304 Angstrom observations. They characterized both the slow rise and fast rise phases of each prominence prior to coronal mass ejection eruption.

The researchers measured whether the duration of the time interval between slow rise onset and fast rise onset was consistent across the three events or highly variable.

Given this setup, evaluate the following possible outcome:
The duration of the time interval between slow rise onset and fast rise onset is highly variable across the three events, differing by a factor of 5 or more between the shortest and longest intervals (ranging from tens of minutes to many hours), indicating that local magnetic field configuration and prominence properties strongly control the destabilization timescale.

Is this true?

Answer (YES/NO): NO